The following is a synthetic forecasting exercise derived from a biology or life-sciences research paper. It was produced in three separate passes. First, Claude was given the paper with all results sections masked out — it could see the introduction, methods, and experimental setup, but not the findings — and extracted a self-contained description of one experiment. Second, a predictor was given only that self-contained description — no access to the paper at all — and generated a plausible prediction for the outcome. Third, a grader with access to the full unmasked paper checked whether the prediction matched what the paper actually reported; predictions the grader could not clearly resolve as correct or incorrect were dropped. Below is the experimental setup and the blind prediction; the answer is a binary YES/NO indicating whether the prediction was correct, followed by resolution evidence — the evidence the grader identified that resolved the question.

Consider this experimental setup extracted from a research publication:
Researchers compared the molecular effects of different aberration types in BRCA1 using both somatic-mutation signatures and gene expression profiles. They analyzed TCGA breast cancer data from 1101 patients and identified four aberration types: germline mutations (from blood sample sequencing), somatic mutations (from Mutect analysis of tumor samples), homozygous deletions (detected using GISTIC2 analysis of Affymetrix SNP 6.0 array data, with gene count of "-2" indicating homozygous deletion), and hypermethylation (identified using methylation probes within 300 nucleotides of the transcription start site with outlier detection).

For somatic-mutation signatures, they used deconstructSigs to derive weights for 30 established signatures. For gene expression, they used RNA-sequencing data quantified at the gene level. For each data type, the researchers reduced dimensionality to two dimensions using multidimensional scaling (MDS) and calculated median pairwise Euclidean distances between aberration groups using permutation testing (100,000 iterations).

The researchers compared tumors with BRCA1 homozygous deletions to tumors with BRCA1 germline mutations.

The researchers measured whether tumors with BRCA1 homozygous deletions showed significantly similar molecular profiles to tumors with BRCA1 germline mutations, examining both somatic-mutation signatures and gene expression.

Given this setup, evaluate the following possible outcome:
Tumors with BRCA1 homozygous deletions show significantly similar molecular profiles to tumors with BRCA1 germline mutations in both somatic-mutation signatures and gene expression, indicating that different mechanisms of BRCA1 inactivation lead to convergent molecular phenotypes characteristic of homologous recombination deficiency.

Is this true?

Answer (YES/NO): NO